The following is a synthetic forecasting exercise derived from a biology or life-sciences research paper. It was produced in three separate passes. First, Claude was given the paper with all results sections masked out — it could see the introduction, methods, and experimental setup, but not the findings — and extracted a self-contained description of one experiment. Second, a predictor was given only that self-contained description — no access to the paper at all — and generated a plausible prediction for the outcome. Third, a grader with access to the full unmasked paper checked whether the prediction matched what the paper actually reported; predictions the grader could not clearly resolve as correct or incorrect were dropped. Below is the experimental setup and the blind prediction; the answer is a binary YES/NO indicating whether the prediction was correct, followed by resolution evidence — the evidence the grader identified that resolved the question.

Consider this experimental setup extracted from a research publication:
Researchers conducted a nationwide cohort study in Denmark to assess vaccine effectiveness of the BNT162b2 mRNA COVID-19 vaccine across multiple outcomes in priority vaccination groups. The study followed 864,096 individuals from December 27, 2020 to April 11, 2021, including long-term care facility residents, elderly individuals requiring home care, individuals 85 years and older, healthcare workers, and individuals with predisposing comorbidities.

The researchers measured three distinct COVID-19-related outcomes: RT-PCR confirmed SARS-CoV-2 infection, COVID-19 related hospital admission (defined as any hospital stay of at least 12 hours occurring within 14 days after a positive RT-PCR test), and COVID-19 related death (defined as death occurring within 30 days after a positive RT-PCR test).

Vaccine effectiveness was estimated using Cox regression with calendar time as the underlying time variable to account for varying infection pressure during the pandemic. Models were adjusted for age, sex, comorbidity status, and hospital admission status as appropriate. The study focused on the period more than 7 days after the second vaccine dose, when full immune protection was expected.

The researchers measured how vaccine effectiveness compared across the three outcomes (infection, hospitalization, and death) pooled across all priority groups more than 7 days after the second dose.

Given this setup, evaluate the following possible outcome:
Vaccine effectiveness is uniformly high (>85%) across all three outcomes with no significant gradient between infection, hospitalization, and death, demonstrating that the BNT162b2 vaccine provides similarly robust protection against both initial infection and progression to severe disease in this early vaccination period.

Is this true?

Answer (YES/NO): NO